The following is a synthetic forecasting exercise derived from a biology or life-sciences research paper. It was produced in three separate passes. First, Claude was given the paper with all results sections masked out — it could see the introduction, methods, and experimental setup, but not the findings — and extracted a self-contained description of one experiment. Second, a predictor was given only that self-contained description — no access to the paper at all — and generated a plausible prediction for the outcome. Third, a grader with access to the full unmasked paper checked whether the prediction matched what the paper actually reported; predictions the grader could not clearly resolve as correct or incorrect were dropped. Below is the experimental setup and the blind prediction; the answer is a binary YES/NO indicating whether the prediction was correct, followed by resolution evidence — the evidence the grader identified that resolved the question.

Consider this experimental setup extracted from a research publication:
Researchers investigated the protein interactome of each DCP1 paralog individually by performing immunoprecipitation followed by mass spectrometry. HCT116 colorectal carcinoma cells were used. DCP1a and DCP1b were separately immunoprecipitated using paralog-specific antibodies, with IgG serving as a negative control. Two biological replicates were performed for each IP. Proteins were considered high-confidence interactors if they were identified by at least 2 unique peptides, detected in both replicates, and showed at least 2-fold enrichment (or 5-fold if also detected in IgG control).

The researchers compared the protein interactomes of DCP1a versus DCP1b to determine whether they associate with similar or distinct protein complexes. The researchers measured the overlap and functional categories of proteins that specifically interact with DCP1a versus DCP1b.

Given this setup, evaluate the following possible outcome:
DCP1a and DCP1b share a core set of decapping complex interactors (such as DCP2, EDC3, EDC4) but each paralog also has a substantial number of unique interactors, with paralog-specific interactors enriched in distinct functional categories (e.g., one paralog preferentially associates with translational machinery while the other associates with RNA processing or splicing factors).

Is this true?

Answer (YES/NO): NO